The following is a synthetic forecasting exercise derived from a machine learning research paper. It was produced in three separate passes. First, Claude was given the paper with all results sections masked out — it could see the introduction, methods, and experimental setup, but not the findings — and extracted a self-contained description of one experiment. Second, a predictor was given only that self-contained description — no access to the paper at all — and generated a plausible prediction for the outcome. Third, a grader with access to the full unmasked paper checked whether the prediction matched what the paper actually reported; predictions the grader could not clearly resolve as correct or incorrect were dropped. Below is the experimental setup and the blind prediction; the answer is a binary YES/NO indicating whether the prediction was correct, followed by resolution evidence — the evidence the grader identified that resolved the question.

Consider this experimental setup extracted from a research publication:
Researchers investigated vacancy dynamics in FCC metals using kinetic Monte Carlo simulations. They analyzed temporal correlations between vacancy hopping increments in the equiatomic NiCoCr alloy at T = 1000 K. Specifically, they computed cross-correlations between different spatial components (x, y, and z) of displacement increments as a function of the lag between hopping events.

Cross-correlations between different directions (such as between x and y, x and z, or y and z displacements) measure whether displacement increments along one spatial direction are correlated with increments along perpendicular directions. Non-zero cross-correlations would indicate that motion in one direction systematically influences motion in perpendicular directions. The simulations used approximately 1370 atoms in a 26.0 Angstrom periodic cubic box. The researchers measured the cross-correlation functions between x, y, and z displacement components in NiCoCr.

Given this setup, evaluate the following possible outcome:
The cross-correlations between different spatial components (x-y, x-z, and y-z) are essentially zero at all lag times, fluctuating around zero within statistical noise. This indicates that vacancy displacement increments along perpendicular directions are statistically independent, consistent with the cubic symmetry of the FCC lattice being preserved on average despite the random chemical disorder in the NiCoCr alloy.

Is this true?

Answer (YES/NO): YES